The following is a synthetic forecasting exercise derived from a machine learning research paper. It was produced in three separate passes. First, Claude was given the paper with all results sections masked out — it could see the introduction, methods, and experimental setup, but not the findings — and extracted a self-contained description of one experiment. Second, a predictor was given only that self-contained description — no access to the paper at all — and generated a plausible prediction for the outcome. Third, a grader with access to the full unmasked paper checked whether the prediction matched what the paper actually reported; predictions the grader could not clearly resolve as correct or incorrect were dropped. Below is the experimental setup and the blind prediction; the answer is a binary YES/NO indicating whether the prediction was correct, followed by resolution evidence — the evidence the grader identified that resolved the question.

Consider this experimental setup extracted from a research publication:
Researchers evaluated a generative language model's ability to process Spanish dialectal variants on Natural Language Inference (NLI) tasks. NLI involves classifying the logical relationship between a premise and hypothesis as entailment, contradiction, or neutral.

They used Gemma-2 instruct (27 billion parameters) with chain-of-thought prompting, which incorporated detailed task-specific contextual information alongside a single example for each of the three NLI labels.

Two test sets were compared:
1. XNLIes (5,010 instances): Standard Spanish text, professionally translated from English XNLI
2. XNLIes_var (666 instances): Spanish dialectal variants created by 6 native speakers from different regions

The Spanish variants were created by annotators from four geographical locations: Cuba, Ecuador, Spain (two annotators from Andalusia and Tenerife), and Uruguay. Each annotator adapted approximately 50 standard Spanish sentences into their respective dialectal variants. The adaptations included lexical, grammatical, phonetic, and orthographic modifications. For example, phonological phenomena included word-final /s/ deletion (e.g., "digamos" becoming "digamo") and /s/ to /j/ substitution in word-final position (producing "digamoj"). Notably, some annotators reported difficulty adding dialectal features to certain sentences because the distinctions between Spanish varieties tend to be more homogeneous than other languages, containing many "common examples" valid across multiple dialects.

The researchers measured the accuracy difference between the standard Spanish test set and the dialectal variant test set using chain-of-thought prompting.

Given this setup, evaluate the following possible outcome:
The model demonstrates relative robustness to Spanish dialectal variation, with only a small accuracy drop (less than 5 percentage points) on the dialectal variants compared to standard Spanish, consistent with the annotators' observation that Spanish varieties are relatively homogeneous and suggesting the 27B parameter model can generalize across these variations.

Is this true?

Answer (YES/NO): YES